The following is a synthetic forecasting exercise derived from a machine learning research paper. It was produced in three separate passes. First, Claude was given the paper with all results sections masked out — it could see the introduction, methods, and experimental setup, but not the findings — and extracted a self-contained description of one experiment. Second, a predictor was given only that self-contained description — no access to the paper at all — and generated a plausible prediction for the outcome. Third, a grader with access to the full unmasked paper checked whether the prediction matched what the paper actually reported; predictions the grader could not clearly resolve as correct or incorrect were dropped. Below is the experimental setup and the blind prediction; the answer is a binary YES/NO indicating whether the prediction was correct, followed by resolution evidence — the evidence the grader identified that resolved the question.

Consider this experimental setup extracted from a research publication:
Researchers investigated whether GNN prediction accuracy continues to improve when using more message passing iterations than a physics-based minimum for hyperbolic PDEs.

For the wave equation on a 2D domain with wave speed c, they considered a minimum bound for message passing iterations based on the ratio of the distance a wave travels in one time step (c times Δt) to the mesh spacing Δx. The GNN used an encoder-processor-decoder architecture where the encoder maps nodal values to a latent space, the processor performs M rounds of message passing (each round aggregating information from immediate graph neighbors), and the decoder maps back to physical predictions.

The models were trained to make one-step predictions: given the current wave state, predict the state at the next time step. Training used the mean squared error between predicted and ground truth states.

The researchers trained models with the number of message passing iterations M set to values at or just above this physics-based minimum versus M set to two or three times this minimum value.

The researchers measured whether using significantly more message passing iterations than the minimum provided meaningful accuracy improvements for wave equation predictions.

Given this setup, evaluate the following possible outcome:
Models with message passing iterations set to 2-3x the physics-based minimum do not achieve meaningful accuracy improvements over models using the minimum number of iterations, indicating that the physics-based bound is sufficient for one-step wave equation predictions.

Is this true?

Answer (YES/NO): YES